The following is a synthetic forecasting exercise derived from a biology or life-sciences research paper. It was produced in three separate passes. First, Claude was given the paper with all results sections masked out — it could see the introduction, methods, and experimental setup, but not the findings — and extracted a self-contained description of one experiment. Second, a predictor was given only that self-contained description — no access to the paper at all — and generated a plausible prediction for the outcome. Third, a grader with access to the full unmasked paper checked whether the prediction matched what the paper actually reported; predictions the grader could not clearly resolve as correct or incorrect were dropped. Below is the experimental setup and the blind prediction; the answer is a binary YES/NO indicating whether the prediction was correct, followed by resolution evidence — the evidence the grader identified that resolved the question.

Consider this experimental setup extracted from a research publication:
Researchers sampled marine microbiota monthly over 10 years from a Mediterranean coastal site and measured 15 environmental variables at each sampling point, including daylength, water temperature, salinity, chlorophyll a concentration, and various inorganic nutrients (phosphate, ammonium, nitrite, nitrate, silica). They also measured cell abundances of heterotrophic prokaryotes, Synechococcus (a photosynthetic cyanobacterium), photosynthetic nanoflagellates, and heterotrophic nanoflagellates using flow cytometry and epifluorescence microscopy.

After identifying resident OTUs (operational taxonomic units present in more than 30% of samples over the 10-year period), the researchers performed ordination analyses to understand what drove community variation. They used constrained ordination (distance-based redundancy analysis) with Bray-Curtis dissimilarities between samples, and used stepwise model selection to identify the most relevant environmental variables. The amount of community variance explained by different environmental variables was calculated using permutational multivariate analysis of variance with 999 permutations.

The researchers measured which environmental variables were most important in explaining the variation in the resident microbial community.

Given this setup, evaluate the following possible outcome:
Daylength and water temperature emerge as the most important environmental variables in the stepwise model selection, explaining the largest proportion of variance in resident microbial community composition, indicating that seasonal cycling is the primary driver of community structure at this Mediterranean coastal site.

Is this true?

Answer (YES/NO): YES